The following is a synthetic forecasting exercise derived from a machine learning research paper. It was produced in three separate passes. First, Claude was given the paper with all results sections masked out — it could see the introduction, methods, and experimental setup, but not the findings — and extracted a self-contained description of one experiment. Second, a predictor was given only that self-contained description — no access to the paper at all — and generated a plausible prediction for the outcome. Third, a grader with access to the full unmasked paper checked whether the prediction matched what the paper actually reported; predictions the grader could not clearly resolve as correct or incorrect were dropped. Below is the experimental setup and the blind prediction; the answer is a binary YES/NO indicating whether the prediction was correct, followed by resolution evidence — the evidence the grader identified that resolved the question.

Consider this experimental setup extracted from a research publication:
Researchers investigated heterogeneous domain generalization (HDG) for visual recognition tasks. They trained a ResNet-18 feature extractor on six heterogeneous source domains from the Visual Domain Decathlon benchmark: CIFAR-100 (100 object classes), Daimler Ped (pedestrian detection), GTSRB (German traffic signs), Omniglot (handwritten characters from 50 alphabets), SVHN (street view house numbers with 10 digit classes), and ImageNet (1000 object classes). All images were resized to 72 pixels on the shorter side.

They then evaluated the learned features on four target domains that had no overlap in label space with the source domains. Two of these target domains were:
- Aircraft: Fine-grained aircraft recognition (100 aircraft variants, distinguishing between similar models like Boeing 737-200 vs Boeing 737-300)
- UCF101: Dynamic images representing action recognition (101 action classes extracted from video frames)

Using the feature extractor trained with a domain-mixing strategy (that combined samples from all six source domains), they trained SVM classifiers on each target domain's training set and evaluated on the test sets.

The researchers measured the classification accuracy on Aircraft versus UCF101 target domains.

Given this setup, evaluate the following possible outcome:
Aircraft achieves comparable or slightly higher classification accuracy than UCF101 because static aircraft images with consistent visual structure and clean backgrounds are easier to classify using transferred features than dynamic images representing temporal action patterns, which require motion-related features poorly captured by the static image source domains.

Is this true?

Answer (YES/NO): NO